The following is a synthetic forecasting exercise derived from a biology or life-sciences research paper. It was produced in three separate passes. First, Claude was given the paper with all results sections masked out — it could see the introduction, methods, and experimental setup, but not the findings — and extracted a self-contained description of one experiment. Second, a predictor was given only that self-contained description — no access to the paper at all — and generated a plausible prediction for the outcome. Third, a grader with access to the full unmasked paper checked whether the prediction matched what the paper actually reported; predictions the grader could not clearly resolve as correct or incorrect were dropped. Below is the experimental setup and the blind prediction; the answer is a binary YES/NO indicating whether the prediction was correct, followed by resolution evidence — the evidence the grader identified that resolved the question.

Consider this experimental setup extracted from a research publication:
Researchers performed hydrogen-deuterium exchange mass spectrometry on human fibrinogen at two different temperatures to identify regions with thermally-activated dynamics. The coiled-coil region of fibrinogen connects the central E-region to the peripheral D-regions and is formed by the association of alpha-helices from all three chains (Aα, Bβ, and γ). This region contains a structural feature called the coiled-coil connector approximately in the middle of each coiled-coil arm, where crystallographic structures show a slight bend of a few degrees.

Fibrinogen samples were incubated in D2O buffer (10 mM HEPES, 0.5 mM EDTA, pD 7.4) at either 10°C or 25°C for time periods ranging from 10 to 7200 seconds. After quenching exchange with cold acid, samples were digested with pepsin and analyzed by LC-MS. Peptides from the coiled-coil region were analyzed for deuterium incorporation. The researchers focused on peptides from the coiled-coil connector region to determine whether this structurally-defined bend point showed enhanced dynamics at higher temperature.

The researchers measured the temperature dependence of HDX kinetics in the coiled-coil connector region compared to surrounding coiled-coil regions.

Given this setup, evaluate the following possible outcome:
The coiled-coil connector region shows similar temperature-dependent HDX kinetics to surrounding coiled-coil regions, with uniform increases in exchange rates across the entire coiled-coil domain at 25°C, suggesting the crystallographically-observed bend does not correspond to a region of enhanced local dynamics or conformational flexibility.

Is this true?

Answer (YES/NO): NO